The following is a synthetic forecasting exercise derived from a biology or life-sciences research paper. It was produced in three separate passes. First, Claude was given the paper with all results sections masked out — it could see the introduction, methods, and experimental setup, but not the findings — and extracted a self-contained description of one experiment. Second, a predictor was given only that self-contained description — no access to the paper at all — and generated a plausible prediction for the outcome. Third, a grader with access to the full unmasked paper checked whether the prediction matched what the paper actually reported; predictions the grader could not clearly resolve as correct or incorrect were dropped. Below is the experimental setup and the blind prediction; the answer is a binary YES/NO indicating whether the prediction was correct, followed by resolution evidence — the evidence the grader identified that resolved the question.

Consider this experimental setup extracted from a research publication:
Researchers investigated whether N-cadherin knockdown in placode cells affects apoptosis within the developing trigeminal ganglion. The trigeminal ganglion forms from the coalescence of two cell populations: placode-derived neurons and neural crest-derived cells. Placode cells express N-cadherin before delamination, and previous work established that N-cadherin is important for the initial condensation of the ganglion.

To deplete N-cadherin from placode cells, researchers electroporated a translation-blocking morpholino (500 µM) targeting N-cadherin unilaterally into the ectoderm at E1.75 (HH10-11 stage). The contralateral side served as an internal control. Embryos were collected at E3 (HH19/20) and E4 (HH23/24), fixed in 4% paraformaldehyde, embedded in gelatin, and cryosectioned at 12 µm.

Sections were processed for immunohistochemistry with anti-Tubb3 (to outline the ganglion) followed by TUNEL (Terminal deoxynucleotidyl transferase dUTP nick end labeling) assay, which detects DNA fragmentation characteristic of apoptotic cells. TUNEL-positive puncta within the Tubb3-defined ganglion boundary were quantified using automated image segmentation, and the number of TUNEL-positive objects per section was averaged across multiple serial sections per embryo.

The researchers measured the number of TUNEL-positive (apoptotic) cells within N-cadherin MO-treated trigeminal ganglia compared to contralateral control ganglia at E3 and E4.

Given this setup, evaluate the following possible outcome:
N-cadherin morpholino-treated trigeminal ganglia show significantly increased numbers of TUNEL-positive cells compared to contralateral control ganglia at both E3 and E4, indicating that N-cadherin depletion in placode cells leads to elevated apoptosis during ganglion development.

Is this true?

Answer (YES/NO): NO